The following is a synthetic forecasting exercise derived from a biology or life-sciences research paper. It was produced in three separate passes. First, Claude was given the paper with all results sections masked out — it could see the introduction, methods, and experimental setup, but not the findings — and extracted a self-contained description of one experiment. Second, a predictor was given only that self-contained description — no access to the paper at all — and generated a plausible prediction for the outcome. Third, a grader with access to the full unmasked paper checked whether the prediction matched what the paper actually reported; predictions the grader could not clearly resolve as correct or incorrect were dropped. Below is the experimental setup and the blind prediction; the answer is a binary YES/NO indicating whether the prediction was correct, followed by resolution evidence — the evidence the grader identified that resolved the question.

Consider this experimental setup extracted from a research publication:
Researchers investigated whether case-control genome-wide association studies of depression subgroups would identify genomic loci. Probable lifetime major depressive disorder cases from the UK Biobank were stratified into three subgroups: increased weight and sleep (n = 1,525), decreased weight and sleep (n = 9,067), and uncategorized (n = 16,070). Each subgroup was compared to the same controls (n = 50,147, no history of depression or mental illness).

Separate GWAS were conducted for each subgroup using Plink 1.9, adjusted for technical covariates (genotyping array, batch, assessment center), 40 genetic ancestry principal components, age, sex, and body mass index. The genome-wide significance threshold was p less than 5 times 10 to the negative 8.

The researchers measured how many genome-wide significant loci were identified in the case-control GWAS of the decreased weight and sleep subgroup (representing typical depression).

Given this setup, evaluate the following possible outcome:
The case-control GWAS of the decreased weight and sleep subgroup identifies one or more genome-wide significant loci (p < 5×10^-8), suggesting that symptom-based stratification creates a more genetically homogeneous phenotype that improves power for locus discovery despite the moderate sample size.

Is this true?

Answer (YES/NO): NO